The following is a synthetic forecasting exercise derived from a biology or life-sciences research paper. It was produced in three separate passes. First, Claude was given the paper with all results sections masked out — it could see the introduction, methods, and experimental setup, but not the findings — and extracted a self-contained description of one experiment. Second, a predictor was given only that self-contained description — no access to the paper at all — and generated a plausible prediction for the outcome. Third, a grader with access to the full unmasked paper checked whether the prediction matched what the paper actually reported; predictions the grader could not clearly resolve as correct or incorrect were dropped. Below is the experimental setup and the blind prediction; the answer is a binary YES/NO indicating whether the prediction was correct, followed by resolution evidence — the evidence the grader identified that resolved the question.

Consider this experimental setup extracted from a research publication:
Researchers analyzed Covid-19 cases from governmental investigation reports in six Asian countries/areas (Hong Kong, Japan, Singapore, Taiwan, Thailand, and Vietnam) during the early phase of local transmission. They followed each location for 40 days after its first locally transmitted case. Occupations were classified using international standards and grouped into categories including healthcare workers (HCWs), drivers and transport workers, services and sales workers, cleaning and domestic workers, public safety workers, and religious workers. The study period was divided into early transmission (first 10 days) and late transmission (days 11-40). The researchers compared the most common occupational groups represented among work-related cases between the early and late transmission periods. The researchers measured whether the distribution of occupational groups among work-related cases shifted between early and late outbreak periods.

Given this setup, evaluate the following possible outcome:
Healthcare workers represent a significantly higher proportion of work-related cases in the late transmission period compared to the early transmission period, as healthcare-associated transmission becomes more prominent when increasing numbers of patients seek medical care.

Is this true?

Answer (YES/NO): YES